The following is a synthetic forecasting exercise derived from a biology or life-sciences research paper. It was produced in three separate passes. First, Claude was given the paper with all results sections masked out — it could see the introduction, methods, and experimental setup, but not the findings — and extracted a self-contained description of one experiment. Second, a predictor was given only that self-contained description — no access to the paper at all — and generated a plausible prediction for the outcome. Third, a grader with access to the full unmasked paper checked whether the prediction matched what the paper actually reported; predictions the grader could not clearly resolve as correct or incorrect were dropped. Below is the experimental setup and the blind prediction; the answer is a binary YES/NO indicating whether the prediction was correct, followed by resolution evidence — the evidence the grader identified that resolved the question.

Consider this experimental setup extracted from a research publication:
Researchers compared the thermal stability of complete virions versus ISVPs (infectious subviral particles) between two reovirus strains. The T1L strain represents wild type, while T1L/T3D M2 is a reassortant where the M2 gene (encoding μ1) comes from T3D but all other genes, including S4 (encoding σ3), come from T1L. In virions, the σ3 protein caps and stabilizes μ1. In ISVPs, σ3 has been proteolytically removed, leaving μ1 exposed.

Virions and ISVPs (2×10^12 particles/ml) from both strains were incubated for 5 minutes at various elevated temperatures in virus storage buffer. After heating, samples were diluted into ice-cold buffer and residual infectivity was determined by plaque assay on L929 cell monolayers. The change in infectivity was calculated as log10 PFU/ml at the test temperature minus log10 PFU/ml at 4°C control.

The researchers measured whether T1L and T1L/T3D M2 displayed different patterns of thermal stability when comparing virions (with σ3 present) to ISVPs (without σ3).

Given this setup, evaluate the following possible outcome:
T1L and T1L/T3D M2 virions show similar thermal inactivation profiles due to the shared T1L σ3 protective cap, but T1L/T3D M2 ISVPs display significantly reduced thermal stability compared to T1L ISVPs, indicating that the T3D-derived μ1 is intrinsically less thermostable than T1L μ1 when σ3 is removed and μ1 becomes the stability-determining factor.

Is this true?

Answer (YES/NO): YES